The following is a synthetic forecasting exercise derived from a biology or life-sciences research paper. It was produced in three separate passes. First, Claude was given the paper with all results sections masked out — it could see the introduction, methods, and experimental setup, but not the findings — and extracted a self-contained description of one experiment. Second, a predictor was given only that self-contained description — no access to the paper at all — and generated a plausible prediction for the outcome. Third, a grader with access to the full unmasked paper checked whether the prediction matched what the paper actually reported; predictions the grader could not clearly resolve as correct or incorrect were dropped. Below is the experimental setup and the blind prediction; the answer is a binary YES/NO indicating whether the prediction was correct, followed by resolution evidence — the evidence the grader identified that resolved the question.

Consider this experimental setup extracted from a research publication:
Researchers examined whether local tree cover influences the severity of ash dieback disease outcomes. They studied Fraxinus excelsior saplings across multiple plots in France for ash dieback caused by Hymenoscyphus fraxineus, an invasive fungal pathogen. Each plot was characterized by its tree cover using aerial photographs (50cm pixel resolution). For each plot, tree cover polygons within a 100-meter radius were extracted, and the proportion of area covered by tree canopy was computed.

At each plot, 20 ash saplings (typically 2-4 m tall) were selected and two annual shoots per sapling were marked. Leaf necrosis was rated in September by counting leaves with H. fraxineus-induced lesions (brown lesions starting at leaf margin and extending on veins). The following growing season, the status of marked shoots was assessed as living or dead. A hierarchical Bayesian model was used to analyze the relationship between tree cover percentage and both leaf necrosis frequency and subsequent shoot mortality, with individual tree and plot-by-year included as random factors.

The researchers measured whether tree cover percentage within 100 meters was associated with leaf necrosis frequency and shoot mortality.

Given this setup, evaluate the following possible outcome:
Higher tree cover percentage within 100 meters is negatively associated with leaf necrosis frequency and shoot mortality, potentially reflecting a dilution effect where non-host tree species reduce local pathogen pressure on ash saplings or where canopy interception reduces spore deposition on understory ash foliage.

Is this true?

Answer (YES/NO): NO